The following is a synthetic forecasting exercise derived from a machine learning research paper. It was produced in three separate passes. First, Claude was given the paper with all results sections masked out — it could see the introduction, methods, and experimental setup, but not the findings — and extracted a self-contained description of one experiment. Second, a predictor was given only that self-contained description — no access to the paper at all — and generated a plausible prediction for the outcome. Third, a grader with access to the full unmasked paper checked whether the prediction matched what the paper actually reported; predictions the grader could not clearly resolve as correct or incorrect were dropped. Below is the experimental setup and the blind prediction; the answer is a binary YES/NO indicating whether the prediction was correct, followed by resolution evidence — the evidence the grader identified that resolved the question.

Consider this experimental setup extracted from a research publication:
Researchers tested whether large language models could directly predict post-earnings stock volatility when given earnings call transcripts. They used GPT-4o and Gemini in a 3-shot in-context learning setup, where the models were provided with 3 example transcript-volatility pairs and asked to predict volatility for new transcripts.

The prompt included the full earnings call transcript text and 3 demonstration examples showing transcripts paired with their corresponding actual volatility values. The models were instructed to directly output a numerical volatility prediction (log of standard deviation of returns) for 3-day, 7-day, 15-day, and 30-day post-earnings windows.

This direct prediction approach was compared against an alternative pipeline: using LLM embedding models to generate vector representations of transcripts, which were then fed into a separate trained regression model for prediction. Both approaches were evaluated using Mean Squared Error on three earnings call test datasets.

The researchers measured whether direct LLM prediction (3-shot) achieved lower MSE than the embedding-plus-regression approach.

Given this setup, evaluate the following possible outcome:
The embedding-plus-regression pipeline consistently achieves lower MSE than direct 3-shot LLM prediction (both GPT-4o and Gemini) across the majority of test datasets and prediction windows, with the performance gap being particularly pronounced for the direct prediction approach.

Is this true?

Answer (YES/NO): YES